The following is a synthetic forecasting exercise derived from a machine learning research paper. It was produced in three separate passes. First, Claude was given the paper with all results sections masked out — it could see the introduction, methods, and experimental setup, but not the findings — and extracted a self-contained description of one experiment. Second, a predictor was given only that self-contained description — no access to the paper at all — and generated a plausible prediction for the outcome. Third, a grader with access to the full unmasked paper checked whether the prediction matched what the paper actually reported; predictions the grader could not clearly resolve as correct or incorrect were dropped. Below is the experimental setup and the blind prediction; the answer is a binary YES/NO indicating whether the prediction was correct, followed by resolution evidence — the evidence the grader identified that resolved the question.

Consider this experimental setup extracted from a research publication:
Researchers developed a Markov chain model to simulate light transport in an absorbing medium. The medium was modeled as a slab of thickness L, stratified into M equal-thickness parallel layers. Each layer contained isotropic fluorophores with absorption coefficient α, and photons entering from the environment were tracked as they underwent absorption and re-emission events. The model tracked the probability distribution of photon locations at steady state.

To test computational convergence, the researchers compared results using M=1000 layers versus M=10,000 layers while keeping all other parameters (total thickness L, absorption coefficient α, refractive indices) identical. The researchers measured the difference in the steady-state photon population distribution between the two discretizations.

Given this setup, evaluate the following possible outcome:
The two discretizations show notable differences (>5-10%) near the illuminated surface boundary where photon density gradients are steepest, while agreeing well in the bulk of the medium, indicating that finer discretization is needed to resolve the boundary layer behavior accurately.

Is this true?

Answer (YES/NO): NO